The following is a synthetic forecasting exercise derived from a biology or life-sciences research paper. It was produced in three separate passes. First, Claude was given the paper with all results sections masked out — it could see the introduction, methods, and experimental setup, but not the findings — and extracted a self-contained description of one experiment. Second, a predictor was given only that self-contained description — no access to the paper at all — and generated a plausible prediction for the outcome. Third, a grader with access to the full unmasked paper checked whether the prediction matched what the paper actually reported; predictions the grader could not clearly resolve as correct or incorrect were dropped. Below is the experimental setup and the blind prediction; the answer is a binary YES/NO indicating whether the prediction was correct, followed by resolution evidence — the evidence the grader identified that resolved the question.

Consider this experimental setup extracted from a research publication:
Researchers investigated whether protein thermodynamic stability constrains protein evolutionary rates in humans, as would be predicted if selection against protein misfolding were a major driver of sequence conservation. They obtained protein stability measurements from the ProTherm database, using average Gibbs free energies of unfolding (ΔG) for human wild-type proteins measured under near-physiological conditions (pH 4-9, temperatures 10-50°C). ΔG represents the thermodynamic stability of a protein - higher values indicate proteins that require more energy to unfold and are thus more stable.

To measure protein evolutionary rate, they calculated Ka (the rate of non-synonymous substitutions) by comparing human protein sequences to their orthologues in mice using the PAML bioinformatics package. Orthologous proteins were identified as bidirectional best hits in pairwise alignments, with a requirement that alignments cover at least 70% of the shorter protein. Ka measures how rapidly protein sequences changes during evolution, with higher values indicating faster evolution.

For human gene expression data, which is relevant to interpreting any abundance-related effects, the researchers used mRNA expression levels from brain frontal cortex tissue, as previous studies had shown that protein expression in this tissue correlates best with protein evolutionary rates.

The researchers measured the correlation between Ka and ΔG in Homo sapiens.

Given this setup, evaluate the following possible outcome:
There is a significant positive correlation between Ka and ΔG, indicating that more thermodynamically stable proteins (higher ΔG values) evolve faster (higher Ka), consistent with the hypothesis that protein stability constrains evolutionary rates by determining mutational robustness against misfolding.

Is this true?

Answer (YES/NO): NO